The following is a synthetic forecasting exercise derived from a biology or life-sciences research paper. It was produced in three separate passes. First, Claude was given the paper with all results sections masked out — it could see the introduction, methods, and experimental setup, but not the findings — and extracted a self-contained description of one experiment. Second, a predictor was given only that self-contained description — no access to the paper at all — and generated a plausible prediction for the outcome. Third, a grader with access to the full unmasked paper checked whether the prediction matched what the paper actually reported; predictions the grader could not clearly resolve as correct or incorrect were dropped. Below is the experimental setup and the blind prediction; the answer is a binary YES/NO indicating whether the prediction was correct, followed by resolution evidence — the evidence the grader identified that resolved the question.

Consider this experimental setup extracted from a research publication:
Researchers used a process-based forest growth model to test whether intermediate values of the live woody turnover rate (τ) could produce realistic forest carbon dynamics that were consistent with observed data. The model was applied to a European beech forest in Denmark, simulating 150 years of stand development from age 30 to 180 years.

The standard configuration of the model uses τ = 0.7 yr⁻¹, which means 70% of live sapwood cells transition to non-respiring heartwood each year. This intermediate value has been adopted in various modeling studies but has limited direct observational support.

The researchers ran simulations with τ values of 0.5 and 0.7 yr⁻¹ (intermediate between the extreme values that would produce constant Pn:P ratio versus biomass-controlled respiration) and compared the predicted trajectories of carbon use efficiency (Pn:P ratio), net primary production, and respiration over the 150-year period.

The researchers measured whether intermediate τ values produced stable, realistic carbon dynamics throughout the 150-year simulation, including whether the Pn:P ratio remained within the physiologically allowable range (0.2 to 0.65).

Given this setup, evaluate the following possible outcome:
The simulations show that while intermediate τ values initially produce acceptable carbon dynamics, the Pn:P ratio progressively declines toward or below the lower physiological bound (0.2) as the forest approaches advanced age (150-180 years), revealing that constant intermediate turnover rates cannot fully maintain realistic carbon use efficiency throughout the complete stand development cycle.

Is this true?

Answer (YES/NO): NO